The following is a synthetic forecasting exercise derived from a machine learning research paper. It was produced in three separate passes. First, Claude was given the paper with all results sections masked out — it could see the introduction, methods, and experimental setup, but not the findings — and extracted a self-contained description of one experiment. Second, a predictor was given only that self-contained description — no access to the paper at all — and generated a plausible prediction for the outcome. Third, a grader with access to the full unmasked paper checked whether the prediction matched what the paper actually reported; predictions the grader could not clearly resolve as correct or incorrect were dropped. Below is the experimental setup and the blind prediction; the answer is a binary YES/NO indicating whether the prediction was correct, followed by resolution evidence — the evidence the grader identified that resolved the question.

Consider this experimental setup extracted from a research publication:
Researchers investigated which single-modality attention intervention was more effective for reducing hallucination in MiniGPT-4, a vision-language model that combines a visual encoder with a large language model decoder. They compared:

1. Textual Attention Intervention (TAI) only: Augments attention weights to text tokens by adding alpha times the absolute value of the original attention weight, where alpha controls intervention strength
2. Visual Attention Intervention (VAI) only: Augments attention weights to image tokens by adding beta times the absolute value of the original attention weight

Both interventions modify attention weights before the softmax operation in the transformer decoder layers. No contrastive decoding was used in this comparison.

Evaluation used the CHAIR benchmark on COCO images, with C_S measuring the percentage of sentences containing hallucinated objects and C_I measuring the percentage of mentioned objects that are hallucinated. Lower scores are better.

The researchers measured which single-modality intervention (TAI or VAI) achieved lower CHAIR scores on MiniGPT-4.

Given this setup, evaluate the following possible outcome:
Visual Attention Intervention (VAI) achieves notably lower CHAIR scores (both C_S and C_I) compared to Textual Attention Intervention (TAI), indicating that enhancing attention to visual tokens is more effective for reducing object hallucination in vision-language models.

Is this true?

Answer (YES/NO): YES